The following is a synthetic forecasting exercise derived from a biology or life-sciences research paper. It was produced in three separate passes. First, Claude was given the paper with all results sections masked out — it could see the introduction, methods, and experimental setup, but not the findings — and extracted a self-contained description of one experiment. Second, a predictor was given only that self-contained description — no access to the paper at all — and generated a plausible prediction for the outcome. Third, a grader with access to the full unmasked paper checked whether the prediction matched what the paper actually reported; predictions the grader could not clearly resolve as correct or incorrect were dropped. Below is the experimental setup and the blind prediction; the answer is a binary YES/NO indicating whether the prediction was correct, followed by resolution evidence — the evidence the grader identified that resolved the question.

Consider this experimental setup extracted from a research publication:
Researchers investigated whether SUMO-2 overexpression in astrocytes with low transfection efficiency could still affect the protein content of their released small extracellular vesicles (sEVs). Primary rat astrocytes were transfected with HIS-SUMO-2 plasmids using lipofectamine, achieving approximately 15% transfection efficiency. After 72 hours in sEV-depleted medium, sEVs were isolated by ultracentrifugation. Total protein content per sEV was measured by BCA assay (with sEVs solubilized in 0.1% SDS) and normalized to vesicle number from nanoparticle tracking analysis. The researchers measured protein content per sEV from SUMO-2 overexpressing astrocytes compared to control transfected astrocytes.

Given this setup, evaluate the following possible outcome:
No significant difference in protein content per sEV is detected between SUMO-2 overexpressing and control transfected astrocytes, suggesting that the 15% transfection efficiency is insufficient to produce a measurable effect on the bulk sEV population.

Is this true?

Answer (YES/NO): NO